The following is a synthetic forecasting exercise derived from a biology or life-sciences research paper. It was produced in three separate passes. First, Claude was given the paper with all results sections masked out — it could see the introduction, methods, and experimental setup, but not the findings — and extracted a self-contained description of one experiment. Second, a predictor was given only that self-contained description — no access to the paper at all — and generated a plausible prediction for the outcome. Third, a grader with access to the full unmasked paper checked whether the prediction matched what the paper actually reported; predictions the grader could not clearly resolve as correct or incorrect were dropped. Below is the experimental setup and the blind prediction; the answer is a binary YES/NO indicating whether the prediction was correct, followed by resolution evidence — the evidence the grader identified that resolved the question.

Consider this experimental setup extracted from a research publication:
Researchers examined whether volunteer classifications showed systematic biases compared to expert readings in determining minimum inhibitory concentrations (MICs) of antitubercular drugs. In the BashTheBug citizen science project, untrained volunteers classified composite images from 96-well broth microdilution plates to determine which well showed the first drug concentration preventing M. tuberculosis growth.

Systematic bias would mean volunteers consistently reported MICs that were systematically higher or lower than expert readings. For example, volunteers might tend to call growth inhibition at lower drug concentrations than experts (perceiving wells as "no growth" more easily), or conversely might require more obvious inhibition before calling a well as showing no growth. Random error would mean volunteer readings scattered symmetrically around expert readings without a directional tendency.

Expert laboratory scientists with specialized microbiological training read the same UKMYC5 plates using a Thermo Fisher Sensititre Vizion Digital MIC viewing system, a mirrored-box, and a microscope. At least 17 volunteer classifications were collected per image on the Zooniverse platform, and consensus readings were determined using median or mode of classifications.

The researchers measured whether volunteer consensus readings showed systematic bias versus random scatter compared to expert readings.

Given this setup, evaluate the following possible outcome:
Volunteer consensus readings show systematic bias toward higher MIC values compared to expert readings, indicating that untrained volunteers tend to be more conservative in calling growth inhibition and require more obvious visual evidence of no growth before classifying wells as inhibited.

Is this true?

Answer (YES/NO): YES